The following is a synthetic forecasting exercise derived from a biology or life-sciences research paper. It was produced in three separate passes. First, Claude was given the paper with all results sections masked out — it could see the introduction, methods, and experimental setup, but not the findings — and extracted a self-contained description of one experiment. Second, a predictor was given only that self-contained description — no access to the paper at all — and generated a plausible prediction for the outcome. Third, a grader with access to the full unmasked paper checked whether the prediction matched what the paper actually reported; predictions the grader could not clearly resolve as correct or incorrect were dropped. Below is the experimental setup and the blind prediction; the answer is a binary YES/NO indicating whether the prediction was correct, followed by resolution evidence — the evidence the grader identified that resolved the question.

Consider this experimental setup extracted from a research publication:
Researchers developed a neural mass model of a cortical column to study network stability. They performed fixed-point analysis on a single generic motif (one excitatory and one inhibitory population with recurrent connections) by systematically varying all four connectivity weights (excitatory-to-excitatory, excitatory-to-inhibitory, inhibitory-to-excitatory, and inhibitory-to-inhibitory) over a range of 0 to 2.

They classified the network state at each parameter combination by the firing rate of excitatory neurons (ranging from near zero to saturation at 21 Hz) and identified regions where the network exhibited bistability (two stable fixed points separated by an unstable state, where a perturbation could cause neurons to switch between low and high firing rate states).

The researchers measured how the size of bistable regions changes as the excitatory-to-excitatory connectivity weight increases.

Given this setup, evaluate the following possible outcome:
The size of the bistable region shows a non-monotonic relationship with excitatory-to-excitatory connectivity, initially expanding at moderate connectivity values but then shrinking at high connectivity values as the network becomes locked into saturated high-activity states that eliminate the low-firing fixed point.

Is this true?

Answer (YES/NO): NO